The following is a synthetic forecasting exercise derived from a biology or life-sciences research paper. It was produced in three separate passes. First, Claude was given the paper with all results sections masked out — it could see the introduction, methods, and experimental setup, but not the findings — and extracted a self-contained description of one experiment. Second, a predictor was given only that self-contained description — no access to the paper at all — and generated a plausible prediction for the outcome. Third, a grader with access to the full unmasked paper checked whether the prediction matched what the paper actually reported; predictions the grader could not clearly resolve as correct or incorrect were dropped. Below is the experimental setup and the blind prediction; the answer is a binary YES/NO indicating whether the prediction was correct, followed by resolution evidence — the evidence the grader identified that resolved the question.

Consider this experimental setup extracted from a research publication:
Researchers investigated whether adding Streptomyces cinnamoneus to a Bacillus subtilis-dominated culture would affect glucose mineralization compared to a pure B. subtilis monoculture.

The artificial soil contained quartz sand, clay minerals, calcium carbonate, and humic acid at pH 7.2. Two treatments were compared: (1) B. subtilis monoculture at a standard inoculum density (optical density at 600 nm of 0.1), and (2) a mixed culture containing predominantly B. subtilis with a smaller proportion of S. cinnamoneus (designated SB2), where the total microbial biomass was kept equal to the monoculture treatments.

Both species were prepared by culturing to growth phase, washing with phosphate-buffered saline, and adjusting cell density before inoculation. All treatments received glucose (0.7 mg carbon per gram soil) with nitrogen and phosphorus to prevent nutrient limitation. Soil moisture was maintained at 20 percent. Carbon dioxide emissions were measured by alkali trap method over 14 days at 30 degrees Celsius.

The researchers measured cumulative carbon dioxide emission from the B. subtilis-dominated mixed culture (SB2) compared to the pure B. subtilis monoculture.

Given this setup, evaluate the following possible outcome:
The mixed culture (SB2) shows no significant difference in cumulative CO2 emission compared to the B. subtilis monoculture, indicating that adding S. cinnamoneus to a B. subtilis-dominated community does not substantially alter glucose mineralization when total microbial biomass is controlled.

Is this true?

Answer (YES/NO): YES